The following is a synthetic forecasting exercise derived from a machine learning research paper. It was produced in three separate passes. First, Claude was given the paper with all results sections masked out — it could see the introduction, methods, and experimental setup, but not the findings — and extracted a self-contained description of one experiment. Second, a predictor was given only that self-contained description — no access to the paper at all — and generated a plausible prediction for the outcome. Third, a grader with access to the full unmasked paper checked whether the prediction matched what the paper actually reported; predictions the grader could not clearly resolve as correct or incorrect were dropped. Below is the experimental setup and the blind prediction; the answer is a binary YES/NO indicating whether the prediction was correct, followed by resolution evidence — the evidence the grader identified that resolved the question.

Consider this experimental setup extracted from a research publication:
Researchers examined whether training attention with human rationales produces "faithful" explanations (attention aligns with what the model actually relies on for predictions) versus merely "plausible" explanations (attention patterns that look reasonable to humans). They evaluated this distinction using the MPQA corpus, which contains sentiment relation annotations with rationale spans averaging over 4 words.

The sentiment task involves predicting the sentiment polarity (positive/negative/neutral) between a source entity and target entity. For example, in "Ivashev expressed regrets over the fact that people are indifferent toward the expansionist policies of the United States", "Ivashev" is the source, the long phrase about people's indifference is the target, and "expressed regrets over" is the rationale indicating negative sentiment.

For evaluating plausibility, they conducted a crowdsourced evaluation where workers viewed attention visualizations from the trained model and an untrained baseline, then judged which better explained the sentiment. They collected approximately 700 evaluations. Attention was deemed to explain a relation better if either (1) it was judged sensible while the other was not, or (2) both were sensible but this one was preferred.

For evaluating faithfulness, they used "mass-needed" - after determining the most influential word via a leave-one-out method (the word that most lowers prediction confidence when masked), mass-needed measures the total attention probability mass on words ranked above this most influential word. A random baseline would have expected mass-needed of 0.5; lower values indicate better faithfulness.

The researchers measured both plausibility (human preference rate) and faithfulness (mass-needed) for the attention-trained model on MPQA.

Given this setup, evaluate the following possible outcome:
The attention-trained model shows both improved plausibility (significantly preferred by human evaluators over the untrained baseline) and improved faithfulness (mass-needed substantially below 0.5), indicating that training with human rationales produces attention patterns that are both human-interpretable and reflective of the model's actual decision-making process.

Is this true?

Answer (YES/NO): NO